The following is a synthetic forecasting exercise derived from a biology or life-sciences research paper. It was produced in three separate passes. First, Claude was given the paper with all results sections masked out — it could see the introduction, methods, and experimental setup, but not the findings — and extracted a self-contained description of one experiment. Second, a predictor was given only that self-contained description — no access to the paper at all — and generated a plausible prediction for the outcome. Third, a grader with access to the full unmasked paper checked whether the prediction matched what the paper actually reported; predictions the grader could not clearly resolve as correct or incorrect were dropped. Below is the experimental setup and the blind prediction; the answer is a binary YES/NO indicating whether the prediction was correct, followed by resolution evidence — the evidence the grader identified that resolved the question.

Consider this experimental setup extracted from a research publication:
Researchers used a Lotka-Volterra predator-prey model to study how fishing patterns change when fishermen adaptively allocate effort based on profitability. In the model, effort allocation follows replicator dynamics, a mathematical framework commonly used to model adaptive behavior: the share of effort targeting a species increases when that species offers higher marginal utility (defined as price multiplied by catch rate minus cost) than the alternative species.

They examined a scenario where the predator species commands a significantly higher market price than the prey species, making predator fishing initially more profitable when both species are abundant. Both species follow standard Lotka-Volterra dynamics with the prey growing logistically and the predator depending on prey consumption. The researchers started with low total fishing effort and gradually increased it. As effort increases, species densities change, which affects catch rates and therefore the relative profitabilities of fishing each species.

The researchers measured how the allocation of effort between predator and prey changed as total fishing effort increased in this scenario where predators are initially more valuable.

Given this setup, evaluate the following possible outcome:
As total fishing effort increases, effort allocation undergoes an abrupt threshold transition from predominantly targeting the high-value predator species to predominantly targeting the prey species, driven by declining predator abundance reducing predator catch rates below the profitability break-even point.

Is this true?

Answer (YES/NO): YES